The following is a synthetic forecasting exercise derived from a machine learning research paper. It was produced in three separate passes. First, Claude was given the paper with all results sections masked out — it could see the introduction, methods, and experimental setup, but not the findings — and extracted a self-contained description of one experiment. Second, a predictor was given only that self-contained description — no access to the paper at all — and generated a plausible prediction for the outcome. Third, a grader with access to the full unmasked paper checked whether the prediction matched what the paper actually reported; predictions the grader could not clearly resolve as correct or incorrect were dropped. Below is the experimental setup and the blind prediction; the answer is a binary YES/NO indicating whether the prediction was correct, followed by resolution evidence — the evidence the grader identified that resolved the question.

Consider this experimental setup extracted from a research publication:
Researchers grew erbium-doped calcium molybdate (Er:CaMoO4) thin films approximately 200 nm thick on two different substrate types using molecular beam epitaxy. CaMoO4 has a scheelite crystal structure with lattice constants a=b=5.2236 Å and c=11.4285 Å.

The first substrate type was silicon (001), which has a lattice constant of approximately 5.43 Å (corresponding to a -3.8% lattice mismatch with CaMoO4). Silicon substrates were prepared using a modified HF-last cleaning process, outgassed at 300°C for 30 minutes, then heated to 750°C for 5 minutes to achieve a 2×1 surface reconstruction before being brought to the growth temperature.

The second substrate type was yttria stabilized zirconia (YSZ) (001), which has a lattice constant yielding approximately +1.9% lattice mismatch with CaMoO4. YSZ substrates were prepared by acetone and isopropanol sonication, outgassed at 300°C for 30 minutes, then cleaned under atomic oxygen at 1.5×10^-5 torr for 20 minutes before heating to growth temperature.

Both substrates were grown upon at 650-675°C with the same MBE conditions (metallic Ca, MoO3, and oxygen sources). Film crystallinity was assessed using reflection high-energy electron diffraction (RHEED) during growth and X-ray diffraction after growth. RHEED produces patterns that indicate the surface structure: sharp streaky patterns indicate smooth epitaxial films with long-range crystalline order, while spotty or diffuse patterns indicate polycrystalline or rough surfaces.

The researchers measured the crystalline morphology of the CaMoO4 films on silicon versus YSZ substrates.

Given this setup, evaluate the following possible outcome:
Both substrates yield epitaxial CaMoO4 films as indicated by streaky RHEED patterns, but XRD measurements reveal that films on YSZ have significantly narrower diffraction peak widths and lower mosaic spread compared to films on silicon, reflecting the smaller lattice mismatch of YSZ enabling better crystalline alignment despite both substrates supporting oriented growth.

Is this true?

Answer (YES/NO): NO